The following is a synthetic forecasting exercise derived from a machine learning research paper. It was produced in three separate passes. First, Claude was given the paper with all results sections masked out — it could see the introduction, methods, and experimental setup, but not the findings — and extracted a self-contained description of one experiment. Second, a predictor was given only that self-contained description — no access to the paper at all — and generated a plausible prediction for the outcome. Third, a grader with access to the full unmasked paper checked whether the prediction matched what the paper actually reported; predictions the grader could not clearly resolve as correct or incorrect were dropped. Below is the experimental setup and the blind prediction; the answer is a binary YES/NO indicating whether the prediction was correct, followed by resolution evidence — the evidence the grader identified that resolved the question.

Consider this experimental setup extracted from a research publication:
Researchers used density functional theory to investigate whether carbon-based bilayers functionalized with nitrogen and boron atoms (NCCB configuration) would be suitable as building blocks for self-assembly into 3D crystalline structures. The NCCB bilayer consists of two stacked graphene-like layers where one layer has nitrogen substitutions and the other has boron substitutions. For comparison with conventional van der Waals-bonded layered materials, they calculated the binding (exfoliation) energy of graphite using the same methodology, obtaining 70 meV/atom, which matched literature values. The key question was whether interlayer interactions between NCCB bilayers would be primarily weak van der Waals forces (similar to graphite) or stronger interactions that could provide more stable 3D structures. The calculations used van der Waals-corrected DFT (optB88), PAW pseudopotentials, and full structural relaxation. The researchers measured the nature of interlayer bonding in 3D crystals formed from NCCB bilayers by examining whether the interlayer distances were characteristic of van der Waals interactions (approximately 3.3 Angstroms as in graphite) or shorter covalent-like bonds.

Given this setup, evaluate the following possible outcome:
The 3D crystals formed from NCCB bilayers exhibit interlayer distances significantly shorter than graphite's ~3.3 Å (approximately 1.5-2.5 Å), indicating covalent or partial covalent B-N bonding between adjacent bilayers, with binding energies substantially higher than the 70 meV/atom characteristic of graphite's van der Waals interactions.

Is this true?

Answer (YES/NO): YES